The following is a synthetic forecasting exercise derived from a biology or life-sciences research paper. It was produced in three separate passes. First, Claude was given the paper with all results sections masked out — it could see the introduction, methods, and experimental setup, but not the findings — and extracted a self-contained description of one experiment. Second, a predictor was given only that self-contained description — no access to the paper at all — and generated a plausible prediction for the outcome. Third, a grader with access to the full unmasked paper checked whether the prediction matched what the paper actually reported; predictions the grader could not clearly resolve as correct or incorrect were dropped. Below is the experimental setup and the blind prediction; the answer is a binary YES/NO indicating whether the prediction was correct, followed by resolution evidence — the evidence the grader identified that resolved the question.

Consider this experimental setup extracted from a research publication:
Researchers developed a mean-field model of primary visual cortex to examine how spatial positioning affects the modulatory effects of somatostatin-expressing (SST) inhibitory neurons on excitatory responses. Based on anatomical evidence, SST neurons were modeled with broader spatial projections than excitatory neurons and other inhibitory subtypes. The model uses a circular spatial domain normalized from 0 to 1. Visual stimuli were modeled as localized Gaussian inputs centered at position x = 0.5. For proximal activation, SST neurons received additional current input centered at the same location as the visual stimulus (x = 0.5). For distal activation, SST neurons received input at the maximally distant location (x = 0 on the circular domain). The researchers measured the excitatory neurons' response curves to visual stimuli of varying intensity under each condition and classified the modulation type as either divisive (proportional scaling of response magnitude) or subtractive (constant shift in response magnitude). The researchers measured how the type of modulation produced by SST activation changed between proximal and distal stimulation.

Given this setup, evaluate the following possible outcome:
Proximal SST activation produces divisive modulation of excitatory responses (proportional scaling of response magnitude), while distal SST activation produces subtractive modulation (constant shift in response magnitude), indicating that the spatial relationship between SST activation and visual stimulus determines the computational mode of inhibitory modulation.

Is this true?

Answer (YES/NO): NO